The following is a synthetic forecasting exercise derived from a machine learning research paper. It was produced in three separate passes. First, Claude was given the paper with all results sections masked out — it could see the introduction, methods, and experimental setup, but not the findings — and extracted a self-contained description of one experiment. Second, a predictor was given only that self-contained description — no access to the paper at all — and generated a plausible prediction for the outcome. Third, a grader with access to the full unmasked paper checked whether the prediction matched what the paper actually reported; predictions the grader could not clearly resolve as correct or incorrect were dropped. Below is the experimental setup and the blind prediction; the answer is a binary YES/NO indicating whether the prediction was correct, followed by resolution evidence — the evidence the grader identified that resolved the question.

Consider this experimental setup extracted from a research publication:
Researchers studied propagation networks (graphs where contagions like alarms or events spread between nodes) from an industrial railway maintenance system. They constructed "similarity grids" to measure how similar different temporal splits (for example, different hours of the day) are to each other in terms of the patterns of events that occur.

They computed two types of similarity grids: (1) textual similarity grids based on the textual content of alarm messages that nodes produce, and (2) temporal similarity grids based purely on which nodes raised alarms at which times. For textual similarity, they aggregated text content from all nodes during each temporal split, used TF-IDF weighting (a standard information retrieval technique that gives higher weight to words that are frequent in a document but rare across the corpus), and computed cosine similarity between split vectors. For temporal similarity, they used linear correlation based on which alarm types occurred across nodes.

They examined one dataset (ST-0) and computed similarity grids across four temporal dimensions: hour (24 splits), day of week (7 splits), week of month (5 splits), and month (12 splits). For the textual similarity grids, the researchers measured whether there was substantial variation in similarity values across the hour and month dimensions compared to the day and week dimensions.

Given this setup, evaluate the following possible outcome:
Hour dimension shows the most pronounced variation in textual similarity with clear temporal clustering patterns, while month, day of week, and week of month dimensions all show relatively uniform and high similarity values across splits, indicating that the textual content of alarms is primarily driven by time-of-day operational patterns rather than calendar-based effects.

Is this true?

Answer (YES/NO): NO